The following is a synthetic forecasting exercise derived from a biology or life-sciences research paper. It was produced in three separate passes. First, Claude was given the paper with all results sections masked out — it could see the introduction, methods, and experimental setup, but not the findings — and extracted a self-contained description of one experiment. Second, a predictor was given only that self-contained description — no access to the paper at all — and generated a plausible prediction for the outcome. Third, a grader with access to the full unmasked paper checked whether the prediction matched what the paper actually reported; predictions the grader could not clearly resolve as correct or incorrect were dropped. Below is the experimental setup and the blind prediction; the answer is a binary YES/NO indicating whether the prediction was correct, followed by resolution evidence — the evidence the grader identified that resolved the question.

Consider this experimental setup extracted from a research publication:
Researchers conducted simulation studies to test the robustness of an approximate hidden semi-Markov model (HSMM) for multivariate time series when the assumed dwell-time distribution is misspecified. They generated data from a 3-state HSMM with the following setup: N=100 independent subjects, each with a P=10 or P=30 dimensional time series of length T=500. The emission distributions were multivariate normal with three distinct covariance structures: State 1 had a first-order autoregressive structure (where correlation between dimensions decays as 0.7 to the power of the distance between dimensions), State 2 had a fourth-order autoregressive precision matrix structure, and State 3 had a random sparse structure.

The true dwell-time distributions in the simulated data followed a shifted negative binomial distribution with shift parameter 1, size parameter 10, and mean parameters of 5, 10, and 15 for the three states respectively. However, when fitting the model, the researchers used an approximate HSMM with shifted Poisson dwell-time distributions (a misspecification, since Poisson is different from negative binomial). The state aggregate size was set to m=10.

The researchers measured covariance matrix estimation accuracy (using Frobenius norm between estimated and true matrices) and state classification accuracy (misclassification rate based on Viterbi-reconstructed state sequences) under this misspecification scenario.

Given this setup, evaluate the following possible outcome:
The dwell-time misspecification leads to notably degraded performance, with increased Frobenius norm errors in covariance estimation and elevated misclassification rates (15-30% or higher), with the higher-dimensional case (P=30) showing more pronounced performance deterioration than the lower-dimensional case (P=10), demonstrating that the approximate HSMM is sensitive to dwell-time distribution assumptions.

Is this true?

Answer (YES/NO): NO